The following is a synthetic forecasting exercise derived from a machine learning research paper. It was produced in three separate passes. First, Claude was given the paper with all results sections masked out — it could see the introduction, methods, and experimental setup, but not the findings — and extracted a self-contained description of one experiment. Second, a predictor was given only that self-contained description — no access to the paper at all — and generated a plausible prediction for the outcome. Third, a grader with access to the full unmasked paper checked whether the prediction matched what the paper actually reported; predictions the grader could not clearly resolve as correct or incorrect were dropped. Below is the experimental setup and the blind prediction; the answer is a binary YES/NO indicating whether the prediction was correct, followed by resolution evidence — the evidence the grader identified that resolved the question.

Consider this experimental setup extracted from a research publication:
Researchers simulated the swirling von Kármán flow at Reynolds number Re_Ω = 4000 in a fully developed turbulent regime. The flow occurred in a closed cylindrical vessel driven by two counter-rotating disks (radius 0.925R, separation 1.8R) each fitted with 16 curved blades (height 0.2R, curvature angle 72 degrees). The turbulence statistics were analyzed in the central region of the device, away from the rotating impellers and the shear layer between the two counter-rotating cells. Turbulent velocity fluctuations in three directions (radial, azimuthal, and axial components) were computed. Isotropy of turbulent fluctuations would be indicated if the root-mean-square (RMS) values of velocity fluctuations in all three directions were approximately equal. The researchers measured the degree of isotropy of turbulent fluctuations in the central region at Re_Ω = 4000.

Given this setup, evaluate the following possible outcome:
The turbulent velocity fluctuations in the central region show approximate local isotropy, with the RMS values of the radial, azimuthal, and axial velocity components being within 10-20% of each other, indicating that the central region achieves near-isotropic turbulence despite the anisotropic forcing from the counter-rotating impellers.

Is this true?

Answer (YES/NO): NO